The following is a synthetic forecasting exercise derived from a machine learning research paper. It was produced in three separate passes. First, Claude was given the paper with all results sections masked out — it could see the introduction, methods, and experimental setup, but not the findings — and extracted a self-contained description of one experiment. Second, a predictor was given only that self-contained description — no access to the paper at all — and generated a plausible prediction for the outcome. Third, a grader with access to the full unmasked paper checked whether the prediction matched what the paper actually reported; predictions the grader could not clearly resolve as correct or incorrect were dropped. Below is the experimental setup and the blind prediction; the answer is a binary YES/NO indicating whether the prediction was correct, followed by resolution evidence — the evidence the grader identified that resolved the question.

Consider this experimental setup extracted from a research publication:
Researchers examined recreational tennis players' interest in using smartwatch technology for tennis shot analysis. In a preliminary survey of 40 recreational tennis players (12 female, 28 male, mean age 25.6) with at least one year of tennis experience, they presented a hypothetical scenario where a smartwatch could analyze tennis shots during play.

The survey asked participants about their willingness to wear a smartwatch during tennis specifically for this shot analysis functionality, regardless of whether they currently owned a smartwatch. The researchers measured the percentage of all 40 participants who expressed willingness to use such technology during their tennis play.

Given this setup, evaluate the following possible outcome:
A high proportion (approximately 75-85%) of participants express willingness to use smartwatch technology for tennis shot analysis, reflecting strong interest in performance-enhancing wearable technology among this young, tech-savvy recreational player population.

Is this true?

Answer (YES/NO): NO